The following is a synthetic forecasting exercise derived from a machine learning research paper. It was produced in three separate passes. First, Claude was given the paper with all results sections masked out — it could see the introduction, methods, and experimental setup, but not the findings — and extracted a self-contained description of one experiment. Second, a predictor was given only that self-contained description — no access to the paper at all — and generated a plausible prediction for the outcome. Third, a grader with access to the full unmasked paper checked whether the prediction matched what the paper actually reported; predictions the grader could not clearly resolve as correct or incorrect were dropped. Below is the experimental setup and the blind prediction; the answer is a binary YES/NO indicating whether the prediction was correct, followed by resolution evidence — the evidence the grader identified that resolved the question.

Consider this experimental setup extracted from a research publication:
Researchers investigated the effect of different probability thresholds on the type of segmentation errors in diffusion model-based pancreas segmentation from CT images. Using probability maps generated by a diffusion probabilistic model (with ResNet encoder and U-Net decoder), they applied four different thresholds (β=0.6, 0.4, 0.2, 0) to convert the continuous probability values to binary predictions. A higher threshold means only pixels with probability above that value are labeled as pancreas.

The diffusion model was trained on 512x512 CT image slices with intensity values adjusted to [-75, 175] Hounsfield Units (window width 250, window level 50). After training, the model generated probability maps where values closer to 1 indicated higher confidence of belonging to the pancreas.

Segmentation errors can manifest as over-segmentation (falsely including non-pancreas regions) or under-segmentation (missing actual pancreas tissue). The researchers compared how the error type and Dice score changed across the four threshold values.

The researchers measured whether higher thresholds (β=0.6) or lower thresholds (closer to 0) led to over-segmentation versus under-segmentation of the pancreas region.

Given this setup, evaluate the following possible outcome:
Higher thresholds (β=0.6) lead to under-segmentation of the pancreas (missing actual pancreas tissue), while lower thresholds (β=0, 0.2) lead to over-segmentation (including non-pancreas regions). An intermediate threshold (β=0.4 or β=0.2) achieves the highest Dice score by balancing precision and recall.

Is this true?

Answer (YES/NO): NO